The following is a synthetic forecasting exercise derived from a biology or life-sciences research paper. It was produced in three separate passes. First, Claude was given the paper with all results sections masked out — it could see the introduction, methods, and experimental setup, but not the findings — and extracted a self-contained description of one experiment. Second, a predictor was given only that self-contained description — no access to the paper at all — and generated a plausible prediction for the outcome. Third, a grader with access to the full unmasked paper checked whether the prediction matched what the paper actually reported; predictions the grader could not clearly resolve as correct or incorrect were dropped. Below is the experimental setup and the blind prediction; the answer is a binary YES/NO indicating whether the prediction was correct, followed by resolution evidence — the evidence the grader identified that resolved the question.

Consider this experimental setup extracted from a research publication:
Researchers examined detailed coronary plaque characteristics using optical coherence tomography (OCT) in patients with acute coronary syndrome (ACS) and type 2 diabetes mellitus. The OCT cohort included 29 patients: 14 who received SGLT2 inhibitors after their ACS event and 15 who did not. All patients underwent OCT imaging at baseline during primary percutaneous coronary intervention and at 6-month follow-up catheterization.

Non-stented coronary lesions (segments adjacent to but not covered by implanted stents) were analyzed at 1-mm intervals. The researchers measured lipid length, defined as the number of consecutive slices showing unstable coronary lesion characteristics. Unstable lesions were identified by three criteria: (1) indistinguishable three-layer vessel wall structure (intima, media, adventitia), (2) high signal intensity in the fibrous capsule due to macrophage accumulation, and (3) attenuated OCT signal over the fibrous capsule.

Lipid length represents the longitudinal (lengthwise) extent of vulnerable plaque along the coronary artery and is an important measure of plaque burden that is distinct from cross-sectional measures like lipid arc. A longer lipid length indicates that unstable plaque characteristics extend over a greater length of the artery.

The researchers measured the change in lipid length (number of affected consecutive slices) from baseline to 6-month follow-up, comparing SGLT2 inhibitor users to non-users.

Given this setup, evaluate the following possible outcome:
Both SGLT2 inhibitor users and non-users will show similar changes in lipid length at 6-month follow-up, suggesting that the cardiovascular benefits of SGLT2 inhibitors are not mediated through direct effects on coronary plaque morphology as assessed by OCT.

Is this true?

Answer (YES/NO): NO